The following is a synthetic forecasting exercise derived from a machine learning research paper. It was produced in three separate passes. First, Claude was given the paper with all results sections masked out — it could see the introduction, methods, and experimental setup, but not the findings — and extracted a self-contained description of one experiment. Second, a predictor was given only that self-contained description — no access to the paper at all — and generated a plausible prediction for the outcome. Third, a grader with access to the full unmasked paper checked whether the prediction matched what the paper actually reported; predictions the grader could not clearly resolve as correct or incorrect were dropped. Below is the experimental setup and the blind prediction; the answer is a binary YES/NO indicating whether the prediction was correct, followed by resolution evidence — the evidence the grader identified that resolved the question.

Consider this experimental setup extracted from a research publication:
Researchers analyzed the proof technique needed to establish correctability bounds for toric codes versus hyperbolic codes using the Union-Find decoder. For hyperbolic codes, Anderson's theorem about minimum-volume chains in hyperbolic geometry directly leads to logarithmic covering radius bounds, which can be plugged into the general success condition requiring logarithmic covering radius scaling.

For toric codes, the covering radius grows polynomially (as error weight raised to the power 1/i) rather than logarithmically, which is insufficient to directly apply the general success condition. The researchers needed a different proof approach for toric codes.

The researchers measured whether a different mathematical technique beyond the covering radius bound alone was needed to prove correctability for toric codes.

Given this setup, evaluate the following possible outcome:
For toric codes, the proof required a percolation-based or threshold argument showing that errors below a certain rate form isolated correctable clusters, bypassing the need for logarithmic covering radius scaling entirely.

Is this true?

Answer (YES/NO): NO